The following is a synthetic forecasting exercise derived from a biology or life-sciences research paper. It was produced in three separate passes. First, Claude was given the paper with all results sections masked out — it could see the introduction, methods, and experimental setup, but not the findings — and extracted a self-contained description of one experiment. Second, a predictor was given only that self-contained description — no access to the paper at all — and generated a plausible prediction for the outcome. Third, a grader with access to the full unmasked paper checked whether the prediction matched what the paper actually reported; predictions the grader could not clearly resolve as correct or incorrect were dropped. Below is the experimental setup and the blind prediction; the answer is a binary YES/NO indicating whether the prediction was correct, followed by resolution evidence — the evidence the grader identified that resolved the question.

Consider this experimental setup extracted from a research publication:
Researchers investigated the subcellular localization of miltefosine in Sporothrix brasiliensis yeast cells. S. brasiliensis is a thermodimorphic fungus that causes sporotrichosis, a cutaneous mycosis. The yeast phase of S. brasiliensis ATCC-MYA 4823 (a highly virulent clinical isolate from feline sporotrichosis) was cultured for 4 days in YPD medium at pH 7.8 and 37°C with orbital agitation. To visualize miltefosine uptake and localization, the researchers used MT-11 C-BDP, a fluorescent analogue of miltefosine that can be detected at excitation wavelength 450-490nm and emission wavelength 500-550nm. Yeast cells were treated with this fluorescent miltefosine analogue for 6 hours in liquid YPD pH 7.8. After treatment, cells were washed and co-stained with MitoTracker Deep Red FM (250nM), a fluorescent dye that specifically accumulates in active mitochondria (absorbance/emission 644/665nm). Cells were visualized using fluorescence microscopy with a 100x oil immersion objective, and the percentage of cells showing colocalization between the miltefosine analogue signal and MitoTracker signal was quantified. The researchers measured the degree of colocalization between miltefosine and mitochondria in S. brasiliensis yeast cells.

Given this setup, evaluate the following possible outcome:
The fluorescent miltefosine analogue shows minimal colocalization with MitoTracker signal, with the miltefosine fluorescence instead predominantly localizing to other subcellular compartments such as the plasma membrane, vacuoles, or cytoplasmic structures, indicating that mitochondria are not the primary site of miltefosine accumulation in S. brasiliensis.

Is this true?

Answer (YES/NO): NO